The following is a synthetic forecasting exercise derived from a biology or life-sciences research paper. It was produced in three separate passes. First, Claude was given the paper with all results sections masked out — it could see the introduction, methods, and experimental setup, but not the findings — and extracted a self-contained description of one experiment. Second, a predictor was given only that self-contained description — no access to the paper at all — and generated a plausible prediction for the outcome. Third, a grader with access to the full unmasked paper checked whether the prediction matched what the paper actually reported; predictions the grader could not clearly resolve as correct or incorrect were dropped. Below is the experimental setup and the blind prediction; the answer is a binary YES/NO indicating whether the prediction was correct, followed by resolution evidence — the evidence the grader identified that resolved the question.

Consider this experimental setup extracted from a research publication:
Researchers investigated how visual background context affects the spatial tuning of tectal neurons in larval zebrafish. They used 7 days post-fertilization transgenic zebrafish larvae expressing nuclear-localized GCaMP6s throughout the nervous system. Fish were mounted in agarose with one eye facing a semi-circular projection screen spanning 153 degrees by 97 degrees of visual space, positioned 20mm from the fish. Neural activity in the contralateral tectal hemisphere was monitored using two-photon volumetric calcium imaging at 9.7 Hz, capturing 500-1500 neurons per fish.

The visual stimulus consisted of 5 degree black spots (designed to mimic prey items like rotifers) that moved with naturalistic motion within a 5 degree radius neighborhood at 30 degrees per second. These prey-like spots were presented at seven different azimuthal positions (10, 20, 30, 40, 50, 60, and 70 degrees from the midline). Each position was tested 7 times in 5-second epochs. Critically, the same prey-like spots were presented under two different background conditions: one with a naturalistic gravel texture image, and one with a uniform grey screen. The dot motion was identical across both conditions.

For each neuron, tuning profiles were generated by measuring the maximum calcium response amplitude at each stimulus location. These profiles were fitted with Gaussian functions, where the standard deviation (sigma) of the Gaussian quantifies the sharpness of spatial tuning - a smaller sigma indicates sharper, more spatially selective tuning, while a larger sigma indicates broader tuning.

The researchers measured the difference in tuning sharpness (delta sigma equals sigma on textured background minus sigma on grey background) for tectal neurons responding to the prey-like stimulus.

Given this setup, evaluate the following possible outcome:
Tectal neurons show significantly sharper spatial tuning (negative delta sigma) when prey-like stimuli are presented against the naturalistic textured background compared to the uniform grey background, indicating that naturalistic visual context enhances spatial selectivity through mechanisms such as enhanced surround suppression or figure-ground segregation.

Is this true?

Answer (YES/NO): YES